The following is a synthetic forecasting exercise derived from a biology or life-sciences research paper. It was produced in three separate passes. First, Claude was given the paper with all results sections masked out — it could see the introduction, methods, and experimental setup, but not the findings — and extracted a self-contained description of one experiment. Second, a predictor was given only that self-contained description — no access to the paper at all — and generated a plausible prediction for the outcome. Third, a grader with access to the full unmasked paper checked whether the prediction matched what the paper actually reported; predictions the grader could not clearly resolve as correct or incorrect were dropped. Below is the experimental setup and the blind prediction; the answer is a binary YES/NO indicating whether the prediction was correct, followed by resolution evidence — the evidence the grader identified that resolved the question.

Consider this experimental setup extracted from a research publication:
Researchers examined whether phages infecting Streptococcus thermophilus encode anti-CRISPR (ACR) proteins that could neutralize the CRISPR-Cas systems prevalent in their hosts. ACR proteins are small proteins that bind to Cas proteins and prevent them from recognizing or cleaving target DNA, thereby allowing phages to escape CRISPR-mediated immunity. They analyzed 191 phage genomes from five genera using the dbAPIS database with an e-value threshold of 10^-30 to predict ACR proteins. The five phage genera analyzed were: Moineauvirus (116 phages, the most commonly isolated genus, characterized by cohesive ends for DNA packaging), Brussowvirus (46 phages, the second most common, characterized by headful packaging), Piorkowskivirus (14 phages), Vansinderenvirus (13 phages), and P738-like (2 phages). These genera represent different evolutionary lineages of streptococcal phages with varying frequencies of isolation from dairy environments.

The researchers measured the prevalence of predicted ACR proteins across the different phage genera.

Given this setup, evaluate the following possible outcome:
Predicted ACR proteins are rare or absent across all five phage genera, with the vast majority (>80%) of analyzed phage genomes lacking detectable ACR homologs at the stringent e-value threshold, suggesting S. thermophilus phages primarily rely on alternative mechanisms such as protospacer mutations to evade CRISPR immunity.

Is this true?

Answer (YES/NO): NO